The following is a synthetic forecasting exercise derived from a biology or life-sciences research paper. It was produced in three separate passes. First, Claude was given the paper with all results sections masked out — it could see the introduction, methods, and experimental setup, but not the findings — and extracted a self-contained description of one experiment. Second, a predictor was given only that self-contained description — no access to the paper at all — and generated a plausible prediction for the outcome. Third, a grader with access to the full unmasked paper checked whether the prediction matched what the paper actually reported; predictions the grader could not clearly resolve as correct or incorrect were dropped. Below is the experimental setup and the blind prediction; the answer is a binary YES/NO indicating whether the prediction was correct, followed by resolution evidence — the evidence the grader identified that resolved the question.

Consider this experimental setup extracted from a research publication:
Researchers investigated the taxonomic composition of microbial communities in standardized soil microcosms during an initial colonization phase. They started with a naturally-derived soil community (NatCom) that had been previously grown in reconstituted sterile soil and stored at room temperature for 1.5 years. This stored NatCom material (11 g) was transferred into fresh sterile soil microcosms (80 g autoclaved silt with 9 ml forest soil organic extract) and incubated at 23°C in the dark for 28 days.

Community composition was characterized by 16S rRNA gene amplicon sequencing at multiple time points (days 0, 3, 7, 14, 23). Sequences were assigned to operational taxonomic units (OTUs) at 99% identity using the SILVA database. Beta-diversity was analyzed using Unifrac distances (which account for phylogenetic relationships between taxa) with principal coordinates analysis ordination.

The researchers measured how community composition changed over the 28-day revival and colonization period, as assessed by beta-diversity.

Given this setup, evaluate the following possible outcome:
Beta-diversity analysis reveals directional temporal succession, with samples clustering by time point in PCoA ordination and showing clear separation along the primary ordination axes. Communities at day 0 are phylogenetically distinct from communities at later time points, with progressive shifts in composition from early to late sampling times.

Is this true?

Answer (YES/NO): NO